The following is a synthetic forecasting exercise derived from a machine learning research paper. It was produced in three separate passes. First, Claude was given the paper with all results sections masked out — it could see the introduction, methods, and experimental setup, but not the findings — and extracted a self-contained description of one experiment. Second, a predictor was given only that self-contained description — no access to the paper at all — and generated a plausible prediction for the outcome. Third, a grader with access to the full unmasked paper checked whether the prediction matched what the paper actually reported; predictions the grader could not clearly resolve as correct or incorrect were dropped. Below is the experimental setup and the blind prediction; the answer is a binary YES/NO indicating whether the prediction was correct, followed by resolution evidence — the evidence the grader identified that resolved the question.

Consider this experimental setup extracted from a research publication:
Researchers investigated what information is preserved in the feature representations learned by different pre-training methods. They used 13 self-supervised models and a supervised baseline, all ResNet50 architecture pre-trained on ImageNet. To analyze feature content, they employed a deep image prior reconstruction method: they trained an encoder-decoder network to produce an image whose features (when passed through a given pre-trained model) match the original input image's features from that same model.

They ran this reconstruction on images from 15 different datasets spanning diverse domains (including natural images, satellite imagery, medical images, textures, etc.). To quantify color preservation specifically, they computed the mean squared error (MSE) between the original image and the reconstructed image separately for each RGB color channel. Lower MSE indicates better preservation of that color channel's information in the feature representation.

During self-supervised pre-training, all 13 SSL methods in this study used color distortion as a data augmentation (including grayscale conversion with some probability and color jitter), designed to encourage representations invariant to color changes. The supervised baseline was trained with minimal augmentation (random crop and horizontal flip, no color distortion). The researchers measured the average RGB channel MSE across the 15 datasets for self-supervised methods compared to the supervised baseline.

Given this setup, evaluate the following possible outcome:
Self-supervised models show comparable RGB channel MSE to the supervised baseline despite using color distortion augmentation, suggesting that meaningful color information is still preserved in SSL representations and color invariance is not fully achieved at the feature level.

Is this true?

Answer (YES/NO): NO